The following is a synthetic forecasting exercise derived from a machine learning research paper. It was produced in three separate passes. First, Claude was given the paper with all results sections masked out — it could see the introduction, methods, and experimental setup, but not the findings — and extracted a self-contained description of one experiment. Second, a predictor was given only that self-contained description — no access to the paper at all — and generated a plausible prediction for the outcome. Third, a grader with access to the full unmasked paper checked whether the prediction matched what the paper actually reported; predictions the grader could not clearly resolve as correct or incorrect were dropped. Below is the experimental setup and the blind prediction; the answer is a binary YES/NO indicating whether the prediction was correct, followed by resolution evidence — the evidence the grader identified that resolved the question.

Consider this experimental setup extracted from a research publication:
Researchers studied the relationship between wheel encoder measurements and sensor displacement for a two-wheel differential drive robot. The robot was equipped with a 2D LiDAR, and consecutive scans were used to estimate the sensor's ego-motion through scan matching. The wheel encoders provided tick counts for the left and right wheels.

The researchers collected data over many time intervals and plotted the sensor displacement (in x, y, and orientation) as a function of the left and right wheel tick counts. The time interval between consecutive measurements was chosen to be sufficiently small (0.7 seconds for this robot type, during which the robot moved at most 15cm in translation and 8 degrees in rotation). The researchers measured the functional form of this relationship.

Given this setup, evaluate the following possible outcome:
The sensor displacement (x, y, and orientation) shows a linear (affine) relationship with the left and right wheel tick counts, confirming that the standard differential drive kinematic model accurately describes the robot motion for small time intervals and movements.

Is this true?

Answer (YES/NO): YES